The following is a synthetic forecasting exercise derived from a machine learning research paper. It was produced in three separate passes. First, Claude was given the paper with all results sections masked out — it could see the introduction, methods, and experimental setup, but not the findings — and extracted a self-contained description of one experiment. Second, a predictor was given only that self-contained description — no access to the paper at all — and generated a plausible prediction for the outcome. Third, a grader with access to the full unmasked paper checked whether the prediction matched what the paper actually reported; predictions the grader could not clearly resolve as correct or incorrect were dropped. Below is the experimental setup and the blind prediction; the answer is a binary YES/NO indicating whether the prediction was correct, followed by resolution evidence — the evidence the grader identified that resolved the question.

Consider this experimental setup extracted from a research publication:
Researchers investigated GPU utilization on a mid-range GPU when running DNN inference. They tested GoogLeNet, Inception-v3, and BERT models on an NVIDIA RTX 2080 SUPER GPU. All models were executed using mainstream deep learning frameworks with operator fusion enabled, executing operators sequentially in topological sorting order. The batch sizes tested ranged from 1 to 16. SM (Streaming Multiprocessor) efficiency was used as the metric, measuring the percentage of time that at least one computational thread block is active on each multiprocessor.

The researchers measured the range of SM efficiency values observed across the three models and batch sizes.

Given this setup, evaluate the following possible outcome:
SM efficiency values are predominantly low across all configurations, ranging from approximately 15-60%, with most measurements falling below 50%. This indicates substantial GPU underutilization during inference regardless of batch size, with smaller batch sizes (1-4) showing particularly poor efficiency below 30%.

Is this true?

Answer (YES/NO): NO